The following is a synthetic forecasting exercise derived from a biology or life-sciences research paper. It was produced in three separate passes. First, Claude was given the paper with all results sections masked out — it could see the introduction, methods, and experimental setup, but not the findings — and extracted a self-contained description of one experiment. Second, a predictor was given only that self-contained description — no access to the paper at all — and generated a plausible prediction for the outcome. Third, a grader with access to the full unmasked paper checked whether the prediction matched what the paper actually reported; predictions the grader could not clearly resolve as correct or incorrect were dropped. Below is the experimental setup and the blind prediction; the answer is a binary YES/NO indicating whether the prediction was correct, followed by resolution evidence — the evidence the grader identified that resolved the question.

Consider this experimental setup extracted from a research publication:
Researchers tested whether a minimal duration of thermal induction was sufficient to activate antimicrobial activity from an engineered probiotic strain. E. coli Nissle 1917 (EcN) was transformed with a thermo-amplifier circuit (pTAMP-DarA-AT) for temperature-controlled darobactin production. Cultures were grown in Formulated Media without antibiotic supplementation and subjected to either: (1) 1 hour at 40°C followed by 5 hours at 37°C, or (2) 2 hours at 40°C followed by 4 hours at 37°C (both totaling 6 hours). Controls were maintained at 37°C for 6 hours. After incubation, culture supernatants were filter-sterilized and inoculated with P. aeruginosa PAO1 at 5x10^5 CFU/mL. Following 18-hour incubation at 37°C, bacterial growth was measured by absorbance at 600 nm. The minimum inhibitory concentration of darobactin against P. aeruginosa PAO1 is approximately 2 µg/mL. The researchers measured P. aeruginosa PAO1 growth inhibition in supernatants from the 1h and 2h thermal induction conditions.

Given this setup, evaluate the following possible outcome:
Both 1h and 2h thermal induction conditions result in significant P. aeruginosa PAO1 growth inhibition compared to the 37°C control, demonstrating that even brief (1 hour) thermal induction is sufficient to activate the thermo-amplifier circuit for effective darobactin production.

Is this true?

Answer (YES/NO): NO